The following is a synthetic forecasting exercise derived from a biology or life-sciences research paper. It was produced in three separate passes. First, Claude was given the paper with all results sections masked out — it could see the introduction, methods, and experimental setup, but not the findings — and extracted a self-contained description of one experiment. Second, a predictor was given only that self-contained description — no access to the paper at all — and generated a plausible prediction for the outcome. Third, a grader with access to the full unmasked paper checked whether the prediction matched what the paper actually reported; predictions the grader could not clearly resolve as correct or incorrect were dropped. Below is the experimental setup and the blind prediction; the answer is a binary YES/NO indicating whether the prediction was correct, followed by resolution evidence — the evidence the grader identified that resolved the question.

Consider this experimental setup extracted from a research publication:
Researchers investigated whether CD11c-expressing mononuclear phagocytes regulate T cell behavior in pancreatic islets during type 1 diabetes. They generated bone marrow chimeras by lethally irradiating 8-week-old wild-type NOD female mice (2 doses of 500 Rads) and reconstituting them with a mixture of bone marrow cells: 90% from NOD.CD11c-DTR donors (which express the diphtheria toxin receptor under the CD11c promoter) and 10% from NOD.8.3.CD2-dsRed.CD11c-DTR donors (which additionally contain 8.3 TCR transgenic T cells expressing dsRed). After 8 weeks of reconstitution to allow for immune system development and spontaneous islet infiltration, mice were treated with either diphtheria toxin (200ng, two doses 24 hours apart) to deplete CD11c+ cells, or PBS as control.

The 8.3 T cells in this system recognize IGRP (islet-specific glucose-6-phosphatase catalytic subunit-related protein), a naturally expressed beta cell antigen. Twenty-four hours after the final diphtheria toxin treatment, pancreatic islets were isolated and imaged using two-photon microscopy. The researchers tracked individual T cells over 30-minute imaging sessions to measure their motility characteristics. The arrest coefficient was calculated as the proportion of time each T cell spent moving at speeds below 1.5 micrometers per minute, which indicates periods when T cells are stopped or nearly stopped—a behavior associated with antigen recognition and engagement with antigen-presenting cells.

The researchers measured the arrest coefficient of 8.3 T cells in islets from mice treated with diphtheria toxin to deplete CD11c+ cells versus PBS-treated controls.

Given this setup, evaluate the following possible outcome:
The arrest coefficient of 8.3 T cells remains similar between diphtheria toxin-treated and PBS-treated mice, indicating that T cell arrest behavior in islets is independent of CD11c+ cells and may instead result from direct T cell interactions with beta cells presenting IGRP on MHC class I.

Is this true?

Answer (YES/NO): NO